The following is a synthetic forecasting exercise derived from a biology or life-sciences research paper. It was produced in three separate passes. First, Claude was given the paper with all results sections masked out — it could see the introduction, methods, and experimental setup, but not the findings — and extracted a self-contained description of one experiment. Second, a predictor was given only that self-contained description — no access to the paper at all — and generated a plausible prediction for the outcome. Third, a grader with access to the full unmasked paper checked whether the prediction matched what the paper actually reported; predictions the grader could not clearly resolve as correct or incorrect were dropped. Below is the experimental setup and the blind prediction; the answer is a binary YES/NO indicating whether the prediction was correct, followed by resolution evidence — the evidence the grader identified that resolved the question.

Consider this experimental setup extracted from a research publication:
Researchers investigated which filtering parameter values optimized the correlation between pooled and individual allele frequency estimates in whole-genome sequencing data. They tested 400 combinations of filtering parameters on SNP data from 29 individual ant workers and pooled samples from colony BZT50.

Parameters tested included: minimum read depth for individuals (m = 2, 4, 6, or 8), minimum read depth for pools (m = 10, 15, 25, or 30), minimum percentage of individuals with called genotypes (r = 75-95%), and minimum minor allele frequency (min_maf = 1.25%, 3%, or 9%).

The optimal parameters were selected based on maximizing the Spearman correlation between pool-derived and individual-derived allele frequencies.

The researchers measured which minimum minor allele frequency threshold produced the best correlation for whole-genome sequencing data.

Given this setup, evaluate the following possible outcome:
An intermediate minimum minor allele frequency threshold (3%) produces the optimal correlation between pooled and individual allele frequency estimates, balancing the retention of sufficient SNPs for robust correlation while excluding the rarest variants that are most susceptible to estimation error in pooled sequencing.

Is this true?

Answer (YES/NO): NO